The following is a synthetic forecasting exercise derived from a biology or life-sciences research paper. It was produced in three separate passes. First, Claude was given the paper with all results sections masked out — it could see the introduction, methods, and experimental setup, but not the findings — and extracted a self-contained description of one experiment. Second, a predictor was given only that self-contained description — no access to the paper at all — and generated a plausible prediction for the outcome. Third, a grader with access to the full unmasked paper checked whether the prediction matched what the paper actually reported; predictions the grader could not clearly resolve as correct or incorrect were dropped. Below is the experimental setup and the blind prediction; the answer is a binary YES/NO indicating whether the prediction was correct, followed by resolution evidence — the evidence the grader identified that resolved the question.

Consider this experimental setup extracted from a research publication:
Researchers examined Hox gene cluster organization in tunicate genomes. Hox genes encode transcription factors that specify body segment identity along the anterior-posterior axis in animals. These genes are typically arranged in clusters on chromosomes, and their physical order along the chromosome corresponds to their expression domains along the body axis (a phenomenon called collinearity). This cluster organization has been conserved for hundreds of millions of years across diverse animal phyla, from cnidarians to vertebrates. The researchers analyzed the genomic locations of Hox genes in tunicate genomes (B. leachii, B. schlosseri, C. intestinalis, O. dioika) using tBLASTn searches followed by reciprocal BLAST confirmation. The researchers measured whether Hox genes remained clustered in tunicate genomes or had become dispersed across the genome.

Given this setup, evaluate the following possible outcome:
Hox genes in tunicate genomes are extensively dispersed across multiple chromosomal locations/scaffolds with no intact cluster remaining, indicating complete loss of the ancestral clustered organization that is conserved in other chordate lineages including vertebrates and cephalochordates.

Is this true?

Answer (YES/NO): NO